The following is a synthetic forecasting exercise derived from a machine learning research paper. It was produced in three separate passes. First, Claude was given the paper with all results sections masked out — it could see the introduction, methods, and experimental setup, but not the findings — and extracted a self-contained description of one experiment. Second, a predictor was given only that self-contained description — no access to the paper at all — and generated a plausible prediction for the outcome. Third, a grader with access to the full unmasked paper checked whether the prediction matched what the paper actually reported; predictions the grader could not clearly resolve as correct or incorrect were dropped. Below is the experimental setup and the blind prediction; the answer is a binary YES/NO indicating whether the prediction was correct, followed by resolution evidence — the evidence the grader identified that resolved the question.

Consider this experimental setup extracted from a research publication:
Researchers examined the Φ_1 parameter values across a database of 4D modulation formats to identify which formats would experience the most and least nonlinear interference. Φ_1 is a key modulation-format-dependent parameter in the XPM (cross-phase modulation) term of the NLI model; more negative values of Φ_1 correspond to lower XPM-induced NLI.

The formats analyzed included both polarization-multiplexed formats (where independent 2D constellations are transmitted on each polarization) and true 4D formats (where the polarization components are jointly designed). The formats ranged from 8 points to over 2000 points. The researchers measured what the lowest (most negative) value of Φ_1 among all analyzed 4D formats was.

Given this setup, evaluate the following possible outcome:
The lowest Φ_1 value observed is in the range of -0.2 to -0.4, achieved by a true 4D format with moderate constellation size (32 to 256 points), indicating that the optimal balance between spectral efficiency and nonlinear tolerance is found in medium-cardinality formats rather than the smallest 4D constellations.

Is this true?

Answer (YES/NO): NO